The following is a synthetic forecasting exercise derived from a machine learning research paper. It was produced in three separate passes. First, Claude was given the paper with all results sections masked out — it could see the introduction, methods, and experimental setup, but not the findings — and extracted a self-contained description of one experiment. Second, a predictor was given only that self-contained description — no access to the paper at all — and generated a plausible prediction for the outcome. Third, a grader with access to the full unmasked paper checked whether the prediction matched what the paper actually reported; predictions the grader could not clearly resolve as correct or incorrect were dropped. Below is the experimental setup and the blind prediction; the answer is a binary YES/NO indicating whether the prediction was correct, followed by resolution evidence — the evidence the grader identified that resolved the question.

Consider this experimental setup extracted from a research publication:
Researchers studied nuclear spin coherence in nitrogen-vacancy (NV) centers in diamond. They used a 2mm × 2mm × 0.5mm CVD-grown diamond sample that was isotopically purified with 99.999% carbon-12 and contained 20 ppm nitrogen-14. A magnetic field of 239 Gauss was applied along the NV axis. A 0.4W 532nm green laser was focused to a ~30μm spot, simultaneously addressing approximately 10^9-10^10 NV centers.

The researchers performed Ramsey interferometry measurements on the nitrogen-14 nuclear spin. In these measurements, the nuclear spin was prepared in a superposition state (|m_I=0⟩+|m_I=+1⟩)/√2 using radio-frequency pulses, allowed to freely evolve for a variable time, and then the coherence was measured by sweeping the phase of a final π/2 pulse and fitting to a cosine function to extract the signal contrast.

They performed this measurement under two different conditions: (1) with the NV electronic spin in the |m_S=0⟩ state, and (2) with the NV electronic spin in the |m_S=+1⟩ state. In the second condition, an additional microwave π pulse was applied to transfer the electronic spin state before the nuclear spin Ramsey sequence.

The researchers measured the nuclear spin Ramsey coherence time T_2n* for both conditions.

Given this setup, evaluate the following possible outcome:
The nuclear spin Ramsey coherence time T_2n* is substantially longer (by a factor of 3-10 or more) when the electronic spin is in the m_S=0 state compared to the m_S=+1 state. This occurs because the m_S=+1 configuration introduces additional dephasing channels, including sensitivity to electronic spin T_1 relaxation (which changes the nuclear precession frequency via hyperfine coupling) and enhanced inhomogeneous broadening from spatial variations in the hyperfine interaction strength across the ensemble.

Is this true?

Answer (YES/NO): YES